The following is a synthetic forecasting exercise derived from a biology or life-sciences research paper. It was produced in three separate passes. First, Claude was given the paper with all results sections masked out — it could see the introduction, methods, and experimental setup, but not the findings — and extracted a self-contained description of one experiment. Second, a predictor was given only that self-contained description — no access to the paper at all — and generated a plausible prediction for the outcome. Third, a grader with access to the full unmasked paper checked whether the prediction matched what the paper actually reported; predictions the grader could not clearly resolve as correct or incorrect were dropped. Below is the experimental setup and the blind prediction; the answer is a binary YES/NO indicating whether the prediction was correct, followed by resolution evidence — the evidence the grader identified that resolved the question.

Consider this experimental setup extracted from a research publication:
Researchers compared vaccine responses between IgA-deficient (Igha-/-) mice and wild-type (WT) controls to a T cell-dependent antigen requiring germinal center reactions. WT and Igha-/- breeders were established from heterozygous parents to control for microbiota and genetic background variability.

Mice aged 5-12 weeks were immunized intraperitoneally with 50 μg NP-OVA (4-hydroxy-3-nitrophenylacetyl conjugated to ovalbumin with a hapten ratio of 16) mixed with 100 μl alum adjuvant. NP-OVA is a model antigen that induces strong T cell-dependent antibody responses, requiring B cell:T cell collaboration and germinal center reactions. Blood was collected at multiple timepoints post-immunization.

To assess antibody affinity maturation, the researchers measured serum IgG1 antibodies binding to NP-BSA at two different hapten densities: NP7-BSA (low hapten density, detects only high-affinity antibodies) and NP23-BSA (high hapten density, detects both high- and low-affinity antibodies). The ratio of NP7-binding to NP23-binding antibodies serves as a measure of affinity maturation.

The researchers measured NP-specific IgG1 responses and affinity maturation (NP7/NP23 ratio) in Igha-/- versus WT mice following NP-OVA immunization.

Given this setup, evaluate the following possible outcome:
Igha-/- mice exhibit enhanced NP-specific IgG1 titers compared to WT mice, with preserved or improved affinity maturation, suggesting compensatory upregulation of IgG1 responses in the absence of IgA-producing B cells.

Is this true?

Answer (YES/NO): NO